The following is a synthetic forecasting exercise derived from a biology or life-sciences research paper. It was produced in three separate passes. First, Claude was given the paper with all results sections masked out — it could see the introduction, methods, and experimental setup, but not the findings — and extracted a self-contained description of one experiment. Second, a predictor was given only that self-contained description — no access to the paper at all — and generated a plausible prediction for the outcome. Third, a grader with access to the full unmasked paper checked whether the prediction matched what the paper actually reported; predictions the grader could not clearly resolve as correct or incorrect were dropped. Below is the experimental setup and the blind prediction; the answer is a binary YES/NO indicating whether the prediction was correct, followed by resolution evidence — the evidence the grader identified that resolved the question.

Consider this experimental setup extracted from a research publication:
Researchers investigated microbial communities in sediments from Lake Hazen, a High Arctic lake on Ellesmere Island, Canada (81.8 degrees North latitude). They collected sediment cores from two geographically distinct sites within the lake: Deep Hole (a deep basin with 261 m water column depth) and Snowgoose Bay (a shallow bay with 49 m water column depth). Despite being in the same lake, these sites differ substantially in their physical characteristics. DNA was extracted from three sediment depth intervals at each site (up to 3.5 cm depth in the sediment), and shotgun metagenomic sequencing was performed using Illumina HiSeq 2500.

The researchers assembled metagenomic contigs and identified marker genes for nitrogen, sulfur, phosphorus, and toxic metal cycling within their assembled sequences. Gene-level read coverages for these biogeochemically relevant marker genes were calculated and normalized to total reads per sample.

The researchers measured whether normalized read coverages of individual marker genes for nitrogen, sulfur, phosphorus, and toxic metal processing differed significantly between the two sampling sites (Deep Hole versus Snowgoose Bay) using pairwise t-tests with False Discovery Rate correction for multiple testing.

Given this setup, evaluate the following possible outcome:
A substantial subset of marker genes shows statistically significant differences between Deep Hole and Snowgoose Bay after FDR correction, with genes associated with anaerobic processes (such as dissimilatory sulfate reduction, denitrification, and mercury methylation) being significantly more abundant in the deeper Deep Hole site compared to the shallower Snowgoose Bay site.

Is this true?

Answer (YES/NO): NO